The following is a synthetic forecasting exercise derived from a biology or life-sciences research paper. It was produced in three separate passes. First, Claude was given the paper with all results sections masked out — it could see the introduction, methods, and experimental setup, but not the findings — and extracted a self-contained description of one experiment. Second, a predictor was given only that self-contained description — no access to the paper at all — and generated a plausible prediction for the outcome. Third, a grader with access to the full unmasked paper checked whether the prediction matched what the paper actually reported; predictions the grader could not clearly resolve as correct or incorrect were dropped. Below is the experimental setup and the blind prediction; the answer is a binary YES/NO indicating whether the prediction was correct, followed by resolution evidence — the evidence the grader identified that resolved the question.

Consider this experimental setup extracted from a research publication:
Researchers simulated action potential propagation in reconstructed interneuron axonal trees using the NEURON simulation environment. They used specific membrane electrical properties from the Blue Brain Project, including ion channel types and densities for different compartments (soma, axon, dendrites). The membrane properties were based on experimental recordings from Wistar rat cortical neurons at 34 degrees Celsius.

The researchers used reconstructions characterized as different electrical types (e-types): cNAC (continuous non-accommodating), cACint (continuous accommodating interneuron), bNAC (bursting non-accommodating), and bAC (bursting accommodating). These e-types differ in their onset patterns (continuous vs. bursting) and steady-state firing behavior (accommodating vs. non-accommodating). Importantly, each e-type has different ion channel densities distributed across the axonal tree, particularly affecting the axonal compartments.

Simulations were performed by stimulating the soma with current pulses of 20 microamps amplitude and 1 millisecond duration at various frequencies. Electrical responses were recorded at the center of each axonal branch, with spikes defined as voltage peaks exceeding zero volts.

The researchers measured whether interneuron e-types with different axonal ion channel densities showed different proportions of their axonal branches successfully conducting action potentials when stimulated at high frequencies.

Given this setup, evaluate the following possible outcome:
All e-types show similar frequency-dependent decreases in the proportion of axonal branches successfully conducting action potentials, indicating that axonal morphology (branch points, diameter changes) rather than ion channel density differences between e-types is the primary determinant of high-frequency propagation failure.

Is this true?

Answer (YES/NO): YES